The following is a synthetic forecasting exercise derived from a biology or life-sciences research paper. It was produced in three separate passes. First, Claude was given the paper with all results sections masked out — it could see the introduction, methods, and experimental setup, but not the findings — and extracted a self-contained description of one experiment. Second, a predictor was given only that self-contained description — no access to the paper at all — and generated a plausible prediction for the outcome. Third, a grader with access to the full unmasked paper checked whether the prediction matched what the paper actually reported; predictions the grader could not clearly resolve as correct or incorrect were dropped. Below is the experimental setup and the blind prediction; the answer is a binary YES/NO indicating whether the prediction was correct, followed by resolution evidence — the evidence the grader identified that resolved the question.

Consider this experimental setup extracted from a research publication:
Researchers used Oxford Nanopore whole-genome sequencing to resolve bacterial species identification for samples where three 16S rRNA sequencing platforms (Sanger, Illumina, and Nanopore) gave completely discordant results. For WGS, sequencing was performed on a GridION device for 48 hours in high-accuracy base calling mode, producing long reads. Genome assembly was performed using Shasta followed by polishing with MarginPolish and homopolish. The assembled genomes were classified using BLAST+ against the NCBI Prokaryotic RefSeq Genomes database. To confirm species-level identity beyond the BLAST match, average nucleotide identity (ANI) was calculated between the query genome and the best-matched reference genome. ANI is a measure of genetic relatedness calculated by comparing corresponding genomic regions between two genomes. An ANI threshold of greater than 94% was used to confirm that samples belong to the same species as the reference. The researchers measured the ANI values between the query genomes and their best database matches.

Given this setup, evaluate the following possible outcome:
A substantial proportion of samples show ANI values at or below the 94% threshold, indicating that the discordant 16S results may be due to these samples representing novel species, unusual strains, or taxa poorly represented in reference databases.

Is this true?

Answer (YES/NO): YES